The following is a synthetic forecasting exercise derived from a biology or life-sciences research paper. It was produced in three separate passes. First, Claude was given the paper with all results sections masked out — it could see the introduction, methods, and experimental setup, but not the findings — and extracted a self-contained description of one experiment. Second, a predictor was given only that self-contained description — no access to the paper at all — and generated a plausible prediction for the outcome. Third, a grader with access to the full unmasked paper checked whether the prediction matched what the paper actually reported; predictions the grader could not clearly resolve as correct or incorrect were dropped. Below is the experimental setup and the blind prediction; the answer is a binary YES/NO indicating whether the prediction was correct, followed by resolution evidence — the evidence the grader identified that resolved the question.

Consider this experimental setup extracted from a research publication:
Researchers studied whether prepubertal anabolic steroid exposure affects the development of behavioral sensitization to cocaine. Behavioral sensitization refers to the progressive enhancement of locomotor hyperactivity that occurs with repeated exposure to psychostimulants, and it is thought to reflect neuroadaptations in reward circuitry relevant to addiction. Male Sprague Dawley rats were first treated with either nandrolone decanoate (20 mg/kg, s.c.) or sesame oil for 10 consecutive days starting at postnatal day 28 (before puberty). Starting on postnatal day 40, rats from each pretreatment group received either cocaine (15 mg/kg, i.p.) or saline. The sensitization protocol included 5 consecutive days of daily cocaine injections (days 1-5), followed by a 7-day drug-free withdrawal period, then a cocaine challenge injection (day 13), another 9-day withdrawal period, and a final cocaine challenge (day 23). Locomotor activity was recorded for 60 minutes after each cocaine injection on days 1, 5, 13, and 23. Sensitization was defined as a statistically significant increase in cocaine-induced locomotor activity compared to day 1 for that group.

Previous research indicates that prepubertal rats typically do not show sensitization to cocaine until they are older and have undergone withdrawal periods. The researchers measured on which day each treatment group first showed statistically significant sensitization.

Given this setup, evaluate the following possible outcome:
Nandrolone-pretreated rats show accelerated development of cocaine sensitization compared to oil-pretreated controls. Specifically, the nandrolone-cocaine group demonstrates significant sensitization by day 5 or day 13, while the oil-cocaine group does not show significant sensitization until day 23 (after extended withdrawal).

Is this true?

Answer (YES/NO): NO